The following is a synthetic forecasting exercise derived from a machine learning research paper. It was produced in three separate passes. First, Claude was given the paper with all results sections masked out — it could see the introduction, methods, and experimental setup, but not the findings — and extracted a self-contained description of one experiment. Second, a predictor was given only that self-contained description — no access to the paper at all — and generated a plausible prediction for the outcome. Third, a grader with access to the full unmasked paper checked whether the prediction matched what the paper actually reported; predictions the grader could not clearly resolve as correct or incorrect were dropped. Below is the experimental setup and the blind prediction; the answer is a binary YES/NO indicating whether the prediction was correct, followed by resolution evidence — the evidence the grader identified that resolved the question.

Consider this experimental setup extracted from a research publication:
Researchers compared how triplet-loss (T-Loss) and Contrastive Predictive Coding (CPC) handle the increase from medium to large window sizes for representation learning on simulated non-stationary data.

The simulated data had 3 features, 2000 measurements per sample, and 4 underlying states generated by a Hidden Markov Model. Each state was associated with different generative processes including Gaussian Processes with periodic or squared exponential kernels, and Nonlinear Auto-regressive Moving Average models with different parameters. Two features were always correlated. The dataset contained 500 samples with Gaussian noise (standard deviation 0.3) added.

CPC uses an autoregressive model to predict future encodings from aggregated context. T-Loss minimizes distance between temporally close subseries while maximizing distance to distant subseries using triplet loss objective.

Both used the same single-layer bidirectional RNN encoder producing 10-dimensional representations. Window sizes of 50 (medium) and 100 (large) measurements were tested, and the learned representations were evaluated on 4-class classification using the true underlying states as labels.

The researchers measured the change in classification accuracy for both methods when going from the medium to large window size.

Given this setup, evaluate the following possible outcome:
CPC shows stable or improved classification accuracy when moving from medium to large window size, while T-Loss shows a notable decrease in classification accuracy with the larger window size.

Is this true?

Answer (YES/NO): NO